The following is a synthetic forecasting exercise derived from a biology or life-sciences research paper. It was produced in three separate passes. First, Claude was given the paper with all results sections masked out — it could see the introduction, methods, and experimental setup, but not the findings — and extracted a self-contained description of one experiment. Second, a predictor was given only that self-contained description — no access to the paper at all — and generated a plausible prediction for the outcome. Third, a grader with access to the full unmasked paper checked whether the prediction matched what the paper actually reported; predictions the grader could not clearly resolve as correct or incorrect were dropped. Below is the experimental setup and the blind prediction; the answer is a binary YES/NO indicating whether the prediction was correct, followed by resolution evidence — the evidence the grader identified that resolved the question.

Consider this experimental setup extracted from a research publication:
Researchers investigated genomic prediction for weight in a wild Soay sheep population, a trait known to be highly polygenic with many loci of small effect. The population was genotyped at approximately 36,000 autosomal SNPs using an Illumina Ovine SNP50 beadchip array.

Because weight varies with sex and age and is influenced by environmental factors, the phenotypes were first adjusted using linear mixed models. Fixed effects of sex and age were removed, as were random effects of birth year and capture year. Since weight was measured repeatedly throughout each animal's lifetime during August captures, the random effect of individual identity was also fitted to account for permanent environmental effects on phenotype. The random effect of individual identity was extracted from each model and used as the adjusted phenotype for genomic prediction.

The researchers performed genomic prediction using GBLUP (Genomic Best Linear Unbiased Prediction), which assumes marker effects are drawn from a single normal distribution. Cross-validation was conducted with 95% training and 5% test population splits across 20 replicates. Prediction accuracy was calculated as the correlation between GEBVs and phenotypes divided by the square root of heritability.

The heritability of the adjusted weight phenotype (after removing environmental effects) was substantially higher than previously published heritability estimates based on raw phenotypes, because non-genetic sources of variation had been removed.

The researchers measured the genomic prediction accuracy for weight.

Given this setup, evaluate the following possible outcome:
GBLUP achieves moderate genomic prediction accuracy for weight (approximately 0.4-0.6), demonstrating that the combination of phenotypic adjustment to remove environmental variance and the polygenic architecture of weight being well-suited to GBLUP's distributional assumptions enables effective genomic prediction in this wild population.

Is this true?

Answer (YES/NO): NO